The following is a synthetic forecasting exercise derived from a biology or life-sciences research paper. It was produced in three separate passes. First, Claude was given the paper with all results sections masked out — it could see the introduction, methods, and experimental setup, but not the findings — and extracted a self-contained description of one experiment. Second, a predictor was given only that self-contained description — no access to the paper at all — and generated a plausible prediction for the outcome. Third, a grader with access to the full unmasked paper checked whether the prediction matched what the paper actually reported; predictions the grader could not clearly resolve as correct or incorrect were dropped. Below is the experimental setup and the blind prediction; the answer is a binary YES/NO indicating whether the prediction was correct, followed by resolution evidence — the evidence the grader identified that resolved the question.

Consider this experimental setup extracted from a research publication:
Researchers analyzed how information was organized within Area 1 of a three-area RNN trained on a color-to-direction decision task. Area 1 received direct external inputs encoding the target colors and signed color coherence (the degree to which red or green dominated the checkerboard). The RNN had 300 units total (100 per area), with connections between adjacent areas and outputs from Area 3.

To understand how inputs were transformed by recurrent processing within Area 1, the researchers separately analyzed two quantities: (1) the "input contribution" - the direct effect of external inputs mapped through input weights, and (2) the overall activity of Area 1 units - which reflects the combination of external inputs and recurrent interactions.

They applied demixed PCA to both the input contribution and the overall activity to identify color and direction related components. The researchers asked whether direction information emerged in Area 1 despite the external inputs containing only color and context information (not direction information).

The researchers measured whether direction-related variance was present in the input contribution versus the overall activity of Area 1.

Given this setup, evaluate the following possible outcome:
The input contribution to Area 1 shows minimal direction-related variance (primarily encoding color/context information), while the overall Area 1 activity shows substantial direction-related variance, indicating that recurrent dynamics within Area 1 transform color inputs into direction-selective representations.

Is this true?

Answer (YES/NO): YES